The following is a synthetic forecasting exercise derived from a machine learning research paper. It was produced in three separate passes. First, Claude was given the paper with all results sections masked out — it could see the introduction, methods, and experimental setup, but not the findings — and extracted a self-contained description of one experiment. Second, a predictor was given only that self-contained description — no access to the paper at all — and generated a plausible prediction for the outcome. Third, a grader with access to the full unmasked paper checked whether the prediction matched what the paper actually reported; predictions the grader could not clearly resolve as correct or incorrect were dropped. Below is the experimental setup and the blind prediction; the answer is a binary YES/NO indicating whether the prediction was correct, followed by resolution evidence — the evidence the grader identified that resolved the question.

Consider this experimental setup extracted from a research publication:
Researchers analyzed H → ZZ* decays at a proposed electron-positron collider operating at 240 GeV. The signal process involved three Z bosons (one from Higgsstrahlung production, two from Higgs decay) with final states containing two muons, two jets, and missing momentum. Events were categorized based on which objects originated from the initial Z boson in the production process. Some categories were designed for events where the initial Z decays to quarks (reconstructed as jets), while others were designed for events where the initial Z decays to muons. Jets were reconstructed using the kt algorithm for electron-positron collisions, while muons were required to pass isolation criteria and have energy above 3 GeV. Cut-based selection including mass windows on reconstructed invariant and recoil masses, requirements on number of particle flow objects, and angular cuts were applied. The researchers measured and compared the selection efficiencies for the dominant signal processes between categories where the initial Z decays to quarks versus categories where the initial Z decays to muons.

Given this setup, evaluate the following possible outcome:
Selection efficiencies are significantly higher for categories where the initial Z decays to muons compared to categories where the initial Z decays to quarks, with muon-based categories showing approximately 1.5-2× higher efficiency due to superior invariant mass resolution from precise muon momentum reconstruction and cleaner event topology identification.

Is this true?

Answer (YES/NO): YES